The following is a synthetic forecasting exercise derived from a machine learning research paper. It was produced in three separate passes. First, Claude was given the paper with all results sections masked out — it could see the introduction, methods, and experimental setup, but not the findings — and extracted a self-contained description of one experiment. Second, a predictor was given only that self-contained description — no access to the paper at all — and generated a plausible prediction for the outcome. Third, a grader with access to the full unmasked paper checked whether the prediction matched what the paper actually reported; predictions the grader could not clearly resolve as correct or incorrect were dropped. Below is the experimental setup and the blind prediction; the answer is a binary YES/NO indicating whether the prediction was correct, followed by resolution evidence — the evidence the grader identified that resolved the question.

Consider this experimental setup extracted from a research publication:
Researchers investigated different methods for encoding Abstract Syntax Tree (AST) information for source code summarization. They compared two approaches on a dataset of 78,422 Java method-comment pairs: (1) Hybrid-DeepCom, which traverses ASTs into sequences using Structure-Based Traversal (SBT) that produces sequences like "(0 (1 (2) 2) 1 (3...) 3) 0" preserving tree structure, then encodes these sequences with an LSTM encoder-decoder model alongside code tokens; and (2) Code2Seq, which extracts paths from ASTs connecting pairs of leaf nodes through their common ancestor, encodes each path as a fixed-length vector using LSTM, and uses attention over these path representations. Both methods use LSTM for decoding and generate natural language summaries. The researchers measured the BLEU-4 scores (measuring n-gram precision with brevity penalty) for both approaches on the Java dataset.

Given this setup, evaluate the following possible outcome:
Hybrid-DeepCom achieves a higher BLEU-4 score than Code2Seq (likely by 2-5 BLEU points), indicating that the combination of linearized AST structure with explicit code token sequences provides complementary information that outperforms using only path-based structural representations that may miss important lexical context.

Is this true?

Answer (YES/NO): NO